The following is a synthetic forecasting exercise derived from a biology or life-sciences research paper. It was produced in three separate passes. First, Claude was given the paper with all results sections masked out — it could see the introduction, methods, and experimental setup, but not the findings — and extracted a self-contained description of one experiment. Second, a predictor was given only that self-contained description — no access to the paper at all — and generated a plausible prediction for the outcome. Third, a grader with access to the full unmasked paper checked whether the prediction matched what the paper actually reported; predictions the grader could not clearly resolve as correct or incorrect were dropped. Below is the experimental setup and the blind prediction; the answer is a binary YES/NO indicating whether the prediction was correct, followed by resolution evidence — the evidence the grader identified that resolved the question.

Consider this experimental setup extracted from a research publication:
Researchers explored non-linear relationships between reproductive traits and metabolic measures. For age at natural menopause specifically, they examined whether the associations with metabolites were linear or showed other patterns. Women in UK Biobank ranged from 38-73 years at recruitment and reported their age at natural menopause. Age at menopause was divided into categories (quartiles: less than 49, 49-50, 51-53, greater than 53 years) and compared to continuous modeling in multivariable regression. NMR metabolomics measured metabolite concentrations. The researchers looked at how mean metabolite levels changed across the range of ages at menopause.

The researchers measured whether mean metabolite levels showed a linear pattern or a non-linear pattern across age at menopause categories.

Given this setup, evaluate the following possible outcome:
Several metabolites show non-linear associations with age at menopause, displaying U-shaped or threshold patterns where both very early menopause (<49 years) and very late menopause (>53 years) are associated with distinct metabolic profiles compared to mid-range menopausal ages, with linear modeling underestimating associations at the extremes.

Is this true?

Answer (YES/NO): NO